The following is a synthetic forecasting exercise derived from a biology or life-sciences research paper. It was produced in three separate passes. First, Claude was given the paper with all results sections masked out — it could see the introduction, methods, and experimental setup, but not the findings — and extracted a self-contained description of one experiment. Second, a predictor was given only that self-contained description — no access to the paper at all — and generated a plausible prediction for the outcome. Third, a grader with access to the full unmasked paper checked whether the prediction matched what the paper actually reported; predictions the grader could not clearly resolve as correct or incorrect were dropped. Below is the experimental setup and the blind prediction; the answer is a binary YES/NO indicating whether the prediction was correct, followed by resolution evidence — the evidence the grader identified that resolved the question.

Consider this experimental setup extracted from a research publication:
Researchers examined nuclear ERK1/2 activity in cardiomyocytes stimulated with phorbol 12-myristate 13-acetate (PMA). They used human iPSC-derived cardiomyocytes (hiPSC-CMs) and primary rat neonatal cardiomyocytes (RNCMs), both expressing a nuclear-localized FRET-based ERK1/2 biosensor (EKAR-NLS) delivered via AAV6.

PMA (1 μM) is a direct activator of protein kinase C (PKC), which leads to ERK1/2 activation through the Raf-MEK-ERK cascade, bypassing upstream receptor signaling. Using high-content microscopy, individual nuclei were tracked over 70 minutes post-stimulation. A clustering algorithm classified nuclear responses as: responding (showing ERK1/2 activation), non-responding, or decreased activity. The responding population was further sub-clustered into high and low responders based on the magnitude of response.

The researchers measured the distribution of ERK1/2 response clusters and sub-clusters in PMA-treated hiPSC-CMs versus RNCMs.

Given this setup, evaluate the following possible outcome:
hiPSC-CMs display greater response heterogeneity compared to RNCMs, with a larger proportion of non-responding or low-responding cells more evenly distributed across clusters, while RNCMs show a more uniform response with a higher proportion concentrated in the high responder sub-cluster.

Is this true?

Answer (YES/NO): NO